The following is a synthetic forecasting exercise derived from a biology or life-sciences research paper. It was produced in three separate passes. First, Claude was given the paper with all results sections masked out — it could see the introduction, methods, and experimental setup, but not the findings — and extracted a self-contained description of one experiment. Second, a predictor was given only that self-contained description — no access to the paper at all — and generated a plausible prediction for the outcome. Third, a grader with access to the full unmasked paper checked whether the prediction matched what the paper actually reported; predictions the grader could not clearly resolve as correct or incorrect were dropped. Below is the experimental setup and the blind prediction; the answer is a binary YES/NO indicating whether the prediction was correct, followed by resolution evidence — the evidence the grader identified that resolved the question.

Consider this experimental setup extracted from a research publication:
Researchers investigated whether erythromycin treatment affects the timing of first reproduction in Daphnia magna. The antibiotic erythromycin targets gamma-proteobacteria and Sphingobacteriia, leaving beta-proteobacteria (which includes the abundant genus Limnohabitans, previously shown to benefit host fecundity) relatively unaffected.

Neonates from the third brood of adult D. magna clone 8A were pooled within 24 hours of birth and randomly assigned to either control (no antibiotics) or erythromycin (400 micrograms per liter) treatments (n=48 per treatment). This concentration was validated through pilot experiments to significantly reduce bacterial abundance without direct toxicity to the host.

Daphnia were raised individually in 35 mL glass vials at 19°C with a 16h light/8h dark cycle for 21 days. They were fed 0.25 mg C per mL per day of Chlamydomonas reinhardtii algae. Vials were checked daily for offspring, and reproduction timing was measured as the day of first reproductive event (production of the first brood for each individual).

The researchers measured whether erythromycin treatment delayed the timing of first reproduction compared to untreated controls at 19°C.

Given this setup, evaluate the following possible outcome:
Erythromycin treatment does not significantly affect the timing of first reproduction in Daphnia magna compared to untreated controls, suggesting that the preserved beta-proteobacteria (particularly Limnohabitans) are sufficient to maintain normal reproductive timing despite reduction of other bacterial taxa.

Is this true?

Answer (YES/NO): YES